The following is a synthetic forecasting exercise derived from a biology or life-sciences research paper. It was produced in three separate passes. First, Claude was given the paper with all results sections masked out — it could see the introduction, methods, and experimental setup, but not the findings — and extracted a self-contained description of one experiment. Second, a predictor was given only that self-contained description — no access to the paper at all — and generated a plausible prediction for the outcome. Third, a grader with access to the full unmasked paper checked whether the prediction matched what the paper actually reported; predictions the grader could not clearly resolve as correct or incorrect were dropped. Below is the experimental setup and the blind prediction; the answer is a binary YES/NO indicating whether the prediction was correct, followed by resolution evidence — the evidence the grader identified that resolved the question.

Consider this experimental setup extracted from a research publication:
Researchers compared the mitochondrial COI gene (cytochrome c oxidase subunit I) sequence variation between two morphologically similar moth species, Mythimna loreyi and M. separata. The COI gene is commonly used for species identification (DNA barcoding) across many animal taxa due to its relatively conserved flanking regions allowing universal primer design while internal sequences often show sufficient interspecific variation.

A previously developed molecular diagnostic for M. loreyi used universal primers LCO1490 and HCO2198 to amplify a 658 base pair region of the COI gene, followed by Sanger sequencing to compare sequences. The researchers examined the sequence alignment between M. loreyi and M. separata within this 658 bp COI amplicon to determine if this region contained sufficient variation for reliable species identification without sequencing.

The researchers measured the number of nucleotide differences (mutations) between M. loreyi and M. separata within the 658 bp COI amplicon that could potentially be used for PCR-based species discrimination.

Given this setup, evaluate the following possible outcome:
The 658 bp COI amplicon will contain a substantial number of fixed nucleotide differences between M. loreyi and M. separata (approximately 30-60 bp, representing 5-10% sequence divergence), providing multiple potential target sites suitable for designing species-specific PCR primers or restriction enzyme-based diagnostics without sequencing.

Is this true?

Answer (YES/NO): NO